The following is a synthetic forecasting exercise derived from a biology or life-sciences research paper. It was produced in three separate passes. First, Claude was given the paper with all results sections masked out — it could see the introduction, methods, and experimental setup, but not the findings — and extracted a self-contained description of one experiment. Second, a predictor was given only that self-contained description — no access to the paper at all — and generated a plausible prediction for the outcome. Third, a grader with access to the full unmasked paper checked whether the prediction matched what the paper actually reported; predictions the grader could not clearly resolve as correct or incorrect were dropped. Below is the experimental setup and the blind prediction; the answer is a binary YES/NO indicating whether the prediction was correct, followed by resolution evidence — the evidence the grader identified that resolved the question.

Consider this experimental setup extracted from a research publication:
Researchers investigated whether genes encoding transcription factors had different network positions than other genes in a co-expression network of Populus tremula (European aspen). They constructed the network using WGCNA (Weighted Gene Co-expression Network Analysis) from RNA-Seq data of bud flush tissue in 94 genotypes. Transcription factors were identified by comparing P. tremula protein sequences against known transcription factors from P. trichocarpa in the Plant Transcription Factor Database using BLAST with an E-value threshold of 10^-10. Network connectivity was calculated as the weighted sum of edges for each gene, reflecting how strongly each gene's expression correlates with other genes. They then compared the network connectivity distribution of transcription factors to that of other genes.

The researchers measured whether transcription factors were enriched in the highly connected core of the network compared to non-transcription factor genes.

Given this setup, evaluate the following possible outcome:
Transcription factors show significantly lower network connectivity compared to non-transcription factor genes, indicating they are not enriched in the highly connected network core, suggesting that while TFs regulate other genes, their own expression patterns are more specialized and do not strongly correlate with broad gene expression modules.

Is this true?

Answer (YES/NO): NO